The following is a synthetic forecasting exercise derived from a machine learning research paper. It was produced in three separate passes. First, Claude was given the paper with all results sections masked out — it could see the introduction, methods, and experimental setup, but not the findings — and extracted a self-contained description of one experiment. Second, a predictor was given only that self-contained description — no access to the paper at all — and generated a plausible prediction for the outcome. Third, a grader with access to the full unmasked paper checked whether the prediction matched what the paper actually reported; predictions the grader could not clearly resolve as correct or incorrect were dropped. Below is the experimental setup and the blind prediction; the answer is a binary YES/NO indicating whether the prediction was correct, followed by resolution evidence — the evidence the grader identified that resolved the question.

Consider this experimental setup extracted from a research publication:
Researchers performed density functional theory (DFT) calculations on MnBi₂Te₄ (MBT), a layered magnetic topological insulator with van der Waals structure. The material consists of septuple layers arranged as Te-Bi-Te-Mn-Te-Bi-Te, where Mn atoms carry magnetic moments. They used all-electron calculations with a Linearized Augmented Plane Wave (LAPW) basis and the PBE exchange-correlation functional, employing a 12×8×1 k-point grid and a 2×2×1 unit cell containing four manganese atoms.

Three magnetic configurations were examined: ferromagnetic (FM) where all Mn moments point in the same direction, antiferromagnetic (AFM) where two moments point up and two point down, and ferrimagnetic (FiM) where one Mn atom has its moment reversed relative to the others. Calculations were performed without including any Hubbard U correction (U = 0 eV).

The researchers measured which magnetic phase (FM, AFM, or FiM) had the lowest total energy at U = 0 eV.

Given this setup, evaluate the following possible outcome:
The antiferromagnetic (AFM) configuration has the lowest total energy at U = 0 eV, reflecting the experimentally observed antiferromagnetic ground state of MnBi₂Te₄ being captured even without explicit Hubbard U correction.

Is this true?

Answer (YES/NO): YES